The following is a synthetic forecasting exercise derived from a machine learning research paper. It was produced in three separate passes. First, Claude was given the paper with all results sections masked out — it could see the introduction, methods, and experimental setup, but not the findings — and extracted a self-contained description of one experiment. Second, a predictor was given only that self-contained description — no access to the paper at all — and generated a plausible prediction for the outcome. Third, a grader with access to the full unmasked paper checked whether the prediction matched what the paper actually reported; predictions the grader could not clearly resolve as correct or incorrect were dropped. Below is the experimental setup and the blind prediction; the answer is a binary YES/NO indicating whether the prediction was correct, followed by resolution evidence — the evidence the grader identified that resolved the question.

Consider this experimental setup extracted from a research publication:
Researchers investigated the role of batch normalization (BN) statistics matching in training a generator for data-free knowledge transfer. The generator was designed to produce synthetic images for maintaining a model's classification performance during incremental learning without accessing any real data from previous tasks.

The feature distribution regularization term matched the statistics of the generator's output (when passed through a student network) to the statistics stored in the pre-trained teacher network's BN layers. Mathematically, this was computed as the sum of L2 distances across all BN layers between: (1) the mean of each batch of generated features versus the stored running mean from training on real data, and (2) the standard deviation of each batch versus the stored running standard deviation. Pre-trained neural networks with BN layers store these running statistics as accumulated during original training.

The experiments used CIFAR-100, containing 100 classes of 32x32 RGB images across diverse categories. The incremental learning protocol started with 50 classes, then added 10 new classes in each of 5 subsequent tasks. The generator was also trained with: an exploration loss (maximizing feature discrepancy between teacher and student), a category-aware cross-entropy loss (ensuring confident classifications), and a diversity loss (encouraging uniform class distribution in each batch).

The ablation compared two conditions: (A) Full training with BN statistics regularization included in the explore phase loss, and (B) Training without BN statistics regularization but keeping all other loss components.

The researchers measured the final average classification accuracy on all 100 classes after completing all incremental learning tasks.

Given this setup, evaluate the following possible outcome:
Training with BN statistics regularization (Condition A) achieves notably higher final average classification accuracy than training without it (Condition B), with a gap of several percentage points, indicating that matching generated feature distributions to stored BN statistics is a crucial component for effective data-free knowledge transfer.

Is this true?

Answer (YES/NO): NO